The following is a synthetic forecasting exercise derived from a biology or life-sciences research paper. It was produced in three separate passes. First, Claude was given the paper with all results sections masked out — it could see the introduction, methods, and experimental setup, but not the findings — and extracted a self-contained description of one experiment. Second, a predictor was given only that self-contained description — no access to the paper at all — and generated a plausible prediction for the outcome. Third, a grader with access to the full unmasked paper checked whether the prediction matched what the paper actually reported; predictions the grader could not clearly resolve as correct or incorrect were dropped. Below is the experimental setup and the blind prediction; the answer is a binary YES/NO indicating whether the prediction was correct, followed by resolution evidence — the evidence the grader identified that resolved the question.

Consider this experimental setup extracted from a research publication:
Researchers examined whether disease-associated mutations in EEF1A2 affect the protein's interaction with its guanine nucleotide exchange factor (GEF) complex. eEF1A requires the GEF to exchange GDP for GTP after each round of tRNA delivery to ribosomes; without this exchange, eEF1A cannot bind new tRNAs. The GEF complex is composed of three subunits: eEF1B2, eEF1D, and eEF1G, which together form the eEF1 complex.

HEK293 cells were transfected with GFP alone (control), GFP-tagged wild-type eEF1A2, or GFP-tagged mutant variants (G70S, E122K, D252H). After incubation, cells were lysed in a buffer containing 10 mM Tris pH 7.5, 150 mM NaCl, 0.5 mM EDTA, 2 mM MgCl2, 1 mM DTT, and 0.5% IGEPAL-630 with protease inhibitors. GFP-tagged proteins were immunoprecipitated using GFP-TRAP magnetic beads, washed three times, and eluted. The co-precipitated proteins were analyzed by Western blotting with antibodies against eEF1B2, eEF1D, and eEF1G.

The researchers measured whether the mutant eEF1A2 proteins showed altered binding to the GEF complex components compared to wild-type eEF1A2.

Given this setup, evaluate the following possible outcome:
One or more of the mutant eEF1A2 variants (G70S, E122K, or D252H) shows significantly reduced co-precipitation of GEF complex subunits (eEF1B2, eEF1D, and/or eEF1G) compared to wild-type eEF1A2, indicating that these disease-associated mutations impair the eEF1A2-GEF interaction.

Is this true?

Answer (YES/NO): YES